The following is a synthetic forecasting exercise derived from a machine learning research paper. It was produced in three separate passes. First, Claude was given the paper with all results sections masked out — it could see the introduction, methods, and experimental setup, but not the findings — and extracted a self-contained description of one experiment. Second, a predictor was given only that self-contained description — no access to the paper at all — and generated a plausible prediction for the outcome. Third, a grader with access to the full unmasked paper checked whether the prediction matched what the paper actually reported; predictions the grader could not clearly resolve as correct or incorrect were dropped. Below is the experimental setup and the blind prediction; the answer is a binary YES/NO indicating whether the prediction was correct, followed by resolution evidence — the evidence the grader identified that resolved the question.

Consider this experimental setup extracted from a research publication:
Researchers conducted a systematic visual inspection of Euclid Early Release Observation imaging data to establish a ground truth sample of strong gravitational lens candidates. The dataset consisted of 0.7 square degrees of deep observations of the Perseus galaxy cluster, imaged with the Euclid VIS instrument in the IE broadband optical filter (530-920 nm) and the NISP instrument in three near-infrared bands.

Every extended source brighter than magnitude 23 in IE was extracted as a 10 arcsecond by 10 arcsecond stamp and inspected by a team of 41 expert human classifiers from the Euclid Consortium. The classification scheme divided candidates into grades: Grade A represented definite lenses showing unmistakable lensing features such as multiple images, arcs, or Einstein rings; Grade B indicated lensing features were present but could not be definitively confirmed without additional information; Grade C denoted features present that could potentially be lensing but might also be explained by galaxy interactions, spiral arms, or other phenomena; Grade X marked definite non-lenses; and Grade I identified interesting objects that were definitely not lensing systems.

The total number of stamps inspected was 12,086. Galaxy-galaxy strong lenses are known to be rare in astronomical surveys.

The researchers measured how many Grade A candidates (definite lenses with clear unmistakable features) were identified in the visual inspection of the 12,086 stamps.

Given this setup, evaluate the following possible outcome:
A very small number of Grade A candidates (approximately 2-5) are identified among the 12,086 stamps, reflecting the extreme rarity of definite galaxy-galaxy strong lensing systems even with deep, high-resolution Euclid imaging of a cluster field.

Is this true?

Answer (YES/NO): YES